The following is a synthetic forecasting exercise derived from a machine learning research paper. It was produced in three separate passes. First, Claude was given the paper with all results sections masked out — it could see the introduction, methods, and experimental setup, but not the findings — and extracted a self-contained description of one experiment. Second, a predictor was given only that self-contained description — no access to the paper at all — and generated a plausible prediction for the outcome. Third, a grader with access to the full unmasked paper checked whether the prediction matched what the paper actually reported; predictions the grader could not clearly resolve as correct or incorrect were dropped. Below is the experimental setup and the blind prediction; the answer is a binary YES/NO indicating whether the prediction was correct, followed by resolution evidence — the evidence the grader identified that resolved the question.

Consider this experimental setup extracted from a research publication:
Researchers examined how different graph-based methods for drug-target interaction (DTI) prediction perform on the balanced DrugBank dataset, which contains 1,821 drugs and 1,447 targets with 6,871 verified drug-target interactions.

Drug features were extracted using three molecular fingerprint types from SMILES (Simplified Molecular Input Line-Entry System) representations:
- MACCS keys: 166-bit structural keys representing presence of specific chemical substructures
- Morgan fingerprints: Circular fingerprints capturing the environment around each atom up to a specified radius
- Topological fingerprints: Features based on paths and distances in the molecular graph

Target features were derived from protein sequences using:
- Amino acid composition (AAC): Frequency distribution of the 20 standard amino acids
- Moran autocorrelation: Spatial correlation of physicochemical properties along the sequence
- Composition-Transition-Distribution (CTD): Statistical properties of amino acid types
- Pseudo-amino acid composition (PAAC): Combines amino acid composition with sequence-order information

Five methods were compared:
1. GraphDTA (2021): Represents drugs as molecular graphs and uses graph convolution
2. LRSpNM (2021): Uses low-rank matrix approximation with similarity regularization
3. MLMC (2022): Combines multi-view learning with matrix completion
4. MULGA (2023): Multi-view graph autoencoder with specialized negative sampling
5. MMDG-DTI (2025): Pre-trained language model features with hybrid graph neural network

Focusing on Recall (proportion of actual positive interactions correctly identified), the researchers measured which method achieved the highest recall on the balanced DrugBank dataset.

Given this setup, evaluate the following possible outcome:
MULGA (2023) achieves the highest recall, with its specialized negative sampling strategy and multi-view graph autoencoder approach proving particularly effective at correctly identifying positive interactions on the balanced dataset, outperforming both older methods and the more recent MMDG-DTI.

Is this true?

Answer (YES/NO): NO